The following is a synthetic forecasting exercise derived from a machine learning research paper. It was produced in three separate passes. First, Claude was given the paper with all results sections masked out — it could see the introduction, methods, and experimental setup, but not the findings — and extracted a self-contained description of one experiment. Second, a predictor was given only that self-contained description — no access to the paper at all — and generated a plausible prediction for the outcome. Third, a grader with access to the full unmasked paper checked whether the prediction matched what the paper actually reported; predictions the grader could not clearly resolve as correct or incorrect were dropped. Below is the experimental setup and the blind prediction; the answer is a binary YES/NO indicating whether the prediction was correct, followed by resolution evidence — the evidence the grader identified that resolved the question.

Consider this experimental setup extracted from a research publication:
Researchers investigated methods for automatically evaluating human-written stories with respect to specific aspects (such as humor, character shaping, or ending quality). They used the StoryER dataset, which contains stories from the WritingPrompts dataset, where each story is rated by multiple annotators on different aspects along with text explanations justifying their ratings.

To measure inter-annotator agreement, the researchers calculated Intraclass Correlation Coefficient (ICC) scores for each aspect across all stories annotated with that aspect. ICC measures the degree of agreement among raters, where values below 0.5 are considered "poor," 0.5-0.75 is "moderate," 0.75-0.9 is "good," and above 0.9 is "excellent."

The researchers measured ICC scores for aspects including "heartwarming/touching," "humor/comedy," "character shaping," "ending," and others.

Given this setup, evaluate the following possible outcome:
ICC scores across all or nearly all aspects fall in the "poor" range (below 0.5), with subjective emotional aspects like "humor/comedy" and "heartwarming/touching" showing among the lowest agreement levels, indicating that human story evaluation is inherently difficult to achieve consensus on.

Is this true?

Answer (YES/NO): NO